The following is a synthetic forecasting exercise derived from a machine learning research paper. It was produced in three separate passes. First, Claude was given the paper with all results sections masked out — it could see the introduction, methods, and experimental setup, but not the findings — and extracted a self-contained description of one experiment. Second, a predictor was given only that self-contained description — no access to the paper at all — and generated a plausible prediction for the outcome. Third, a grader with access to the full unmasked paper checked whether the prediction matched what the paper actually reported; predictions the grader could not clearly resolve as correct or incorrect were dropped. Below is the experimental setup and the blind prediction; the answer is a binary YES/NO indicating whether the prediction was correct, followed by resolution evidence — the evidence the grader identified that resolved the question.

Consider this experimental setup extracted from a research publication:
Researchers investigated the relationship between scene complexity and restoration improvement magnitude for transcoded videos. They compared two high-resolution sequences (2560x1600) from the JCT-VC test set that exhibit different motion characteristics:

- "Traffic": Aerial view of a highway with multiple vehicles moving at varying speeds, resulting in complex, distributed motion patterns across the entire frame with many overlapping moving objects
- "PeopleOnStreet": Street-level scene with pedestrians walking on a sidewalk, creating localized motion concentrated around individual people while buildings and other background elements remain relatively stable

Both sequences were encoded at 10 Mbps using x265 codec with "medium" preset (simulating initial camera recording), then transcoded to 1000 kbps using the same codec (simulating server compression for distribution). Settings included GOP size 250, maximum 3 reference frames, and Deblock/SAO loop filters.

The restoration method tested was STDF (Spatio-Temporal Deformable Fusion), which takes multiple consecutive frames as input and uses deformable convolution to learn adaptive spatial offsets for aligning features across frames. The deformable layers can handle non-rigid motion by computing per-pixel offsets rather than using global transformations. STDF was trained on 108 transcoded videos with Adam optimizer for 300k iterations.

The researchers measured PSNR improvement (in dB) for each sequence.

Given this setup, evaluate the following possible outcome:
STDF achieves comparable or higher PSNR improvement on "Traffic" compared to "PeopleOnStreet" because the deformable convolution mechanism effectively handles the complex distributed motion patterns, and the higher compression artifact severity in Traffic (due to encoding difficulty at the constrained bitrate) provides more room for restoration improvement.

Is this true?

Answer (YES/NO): NO